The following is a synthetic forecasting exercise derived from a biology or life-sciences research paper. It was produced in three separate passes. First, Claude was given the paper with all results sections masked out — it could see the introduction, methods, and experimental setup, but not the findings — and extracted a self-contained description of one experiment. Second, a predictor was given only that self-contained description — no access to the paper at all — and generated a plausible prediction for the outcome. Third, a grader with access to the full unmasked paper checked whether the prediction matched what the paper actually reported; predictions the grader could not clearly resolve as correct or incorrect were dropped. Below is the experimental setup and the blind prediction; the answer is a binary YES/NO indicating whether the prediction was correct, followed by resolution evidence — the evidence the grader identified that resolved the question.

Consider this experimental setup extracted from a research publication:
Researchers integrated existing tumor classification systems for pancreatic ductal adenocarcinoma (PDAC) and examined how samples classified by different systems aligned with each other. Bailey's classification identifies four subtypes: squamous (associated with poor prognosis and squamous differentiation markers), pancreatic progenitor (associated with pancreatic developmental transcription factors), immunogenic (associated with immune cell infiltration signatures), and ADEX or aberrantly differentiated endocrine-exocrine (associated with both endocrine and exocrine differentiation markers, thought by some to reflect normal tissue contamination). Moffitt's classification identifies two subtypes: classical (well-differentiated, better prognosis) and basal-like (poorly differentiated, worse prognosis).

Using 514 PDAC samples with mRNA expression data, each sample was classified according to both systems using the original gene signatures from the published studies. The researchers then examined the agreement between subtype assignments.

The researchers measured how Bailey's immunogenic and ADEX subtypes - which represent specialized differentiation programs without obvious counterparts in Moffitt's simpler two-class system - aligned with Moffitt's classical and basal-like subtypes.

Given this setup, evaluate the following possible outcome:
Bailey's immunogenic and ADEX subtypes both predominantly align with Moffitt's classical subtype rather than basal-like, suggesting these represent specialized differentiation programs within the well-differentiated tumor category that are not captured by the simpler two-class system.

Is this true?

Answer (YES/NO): NO